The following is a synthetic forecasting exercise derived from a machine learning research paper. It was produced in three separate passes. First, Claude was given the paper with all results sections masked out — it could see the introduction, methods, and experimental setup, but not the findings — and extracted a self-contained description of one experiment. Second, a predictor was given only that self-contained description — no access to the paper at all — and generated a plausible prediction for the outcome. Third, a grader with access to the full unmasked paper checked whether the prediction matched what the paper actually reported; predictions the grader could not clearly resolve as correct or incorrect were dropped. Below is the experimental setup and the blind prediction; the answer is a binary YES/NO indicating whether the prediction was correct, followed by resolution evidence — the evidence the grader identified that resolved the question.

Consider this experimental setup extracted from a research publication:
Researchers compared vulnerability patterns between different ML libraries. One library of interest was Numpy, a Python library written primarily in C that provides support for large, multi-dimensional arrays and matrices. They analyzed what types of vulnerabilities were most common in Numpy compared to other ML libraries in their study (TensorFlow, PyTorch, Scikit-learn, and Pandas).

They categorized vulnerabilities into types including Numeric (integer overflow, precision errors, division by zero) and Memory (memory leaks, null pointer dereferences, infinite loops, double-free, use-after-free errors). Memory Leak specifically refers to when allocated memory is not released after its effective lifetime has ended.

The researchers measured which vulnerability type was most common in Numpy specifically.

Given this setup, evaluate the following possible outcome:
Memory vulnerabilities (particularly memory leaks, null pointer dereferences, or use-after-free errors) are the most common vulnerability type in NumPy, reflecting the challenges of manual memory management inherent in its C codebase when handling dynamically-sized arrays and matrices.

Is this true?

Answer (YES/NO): YES